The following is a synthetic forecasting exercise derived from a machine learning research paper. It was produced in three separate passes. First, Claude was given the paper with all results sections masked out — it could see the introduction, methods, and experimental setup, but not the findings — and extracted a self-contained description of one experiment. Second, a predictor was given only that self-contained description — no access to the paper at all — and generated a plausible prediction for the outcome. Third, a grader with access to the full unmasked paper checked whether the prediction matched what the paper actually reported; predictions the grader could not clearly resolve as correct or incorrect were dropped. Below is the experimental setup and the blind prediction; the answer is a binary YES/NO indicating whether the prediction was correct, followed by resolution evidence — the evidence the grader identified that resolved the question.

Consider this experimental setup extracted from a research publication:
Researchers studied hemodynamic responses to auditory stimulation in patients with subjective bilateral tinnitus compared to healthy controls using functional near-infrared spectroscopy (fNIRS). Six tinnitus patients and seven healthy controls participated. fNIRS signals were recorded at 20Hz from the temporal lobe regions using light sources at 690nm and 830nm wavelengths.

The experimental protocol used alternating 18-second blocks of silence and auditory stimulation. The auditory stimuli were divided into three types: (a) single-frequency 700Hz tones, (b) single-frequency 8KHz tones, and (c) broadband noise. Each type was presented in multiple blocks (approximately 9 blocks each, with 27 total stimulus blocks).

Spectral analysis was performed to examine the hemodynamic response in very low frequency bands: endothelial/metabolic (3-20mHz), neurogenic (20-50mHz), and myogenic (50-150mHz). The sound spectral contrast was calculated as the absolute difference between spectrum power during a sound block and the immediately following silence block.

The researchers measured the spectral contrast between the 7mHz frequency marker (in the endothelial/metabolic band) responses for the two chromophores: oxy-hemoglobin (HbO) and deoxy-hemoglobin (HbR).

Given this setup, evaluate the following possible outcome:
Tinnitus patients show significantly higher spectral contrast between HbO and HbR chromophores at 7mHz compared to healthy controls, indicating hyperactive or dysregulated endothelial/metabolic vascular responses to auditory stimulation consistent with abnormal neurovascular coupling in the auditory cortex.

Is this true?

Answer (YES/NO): NO